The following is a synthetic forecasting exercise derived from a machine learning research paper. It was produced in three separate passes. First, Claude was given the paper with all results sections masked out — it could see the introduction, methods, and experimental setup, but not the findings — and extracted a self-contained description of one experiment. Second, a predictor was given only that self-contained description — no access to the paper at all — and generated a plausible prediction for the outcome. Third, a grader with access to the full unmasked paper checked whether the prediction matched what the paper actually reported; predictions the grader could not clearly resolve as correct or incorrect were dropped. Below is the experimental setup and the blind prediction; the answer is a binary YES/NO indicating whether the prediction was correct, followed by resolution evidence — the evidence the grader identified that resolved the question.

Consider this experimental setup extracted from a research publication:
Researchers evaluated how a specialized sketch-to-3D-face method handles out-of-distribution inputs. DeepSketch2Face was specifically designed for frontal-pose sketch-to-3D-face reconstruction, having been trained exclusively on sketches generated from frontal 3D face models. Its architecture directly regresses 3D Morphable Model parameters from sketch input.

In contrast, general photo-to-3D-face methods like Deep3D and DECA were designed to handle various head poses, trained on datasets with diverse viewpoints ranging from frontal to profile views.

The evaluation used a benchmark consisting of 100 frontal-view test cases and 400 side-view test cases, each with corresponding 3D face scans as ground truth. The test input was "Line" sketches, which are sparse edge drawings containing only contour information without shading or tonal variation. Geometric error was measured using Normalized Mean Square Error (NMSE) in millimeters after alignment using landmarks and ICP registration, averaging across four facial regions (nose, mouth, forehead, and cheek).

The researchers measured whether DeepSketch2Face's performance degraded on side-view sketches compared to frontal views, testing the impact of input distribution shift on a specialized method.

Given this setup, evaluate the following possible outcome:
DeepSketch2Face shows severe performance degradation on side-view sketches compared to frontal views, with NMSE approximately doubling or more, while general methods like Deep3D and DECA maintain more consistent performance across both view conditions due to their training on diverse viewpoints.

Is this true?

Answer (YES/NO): NO